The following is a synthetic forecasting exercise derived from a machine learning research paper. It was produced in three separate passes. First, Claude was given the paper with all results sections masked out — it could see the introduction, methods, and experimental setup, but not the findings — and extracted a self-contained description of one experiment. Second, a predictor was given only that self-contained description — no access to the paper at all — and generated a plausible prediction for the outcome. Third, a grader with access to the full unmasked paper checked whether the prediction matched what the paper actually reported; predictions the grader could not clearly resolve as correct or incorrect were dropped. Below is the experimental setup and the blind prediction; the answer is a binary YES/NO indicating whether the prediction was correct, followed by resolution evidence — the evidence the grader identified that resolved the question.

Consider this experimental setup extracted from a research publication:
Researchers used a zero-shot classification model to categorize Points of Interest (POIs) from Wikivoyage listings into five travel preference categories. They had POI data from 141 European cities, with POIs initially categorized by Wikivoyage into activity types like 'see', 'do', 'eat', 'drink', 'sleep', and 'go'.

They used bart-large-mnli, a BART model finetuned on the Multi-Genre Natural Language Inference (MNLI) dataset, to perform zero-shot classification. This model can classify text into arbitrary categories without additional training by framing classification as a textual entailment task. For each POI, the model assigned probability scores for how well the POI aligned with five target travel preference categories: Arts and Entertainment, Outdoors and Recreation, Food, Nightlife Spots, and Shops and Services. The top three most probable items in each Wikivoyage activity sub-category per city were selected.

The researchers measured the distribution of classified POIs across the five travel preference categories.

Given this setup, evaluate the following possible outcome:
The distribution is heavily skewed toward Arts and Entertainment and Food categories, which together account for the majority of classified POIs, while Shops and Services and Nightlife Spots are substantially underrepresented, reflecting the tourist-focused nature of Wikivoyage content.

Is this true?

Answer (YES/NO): YES